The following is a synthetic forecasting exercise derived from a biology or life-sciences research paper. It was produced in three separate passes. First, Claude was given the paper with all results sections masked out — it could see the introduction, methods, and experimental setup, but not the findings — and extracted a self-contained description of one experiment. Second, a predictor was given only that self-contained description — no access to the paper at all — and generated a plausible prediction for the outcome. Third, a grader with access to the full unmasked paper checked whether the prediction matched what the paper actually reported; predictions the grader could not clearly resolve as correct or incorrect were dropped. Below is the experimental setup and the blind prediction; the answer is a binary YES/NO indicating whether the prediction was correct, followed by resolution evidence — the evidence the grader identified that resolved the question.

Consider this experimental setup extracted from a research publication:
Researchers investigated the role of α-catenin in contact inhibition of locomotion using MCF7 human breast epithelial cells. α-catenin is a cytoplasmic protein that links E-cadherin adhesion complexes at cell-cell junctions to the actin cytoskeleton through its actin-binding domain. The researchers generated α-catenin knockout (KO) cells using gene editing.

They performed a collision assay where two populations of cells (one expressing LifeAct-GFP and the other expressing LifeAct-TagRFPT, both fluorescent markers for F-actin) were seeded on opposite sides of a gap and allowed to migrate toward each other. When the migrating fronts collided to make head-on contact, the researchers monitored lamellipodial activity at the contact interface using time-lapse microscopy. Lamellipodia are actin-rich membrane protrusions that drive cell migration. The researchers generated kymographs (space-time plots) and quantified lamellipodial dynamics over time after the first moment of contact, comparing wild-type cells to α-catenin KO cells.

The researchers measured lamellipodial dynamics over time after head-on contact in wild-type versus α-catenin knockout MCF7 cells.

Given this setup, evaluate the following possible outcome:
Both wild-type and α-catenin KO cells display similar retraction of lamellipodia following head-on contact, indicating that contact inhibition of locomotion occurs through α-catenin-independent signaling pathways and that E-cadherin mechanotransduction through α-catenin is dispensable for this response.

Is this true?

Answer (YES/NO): NO